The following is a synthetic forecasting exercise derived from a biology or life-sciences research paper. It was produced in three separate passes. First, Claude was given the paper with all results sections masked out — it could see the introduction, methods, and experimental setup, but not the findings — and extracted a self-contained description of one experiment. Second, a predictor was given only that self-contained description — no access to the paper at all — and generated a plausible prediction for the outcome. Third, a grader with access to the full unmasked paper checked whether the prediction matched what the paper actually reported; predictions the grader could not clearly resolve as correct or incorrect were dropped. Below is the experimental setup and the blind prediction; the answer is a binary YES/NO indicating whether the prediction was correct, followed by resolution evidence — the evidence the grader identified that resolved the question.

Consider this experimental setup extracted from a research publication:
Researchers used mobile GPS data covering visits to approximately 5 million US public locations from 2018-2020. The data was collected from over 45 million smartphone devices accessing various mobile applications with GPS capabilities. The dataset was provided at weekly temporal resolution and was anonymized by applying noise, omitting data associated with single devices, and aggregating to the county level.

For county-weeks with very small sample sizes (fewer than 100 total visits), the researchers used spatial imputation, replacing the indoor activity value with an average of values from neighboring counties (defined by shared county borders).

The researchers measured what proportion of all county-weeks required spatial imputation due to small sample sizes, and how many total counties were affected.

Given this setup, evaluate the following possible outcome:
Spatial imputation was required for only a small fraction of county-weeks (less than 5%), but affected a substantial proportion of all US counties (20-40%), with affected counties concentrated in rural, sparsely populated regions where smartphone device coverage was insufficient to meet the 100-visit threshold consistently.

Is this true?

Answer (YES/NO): NO